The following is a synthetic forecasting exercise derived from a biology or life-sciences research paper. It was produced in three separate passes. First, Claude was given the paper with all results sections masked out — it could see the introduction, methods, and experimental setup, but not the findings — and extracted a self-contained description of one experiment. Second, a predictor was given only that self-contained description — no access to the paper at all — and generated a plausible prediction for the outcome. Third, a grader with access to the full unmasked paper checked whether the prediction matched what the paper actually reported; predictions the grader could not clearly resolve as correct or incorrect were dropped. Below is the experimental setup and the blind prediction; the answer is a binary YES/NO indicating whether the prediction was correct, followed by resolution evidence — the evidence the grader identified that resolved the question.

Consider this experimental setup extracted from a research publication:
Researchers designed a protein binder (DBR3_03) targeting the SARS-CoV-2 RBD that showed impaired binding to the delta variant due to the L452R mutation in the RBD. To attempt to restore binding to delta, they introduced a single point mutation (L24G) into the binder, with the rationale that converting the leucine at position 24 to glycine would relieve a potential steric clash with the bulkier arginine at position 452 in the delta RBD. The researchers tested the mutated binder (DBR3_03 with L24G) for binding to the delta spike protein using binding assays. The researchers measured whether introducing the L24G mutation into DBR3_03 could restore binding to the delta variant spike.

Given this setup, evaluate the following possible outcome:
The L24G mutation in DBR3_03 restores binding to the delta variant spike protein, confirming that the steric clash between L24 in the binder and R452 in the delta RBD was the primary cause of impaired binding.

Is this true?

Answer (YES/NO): YES